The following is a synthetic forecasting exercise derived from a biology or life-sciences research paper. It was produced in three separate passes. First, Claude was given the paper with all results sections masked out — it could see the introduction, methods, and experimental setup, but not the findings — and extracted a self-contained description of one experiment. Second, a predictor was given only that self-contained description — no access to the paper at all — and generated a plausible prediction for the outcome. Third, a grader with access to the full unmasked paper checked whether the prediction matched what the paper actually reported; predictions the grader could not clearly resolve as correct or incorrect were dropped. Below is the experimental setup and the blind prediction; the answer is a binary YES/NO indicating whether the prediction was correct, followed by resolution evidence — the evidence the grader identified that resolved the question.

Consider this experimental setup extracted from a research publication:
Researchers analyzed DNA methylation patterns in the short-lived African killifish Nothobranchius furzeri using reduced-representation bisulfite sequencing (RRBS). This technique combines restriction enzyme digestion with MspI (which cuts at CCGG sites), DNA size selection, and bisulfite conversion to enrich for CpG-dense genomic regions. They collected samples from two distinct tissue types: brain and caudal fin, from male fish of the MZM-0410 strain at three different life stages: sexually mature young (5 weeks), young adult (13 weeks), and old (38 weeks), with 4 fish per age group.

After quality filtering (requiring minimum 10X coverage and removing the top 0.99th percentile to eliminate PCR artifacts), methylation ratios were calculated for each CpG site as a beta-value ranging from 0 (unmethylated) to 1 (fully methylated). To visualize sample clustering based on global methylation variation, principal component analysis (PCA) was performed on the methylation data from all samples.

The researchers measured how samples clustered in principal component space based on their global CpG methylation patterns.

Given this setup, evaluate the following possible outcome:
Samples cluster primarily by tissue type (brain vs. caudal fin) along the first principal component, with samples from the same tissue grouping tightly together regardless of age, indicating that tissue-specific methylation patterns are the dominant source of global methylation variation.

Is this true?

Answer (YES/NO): YES